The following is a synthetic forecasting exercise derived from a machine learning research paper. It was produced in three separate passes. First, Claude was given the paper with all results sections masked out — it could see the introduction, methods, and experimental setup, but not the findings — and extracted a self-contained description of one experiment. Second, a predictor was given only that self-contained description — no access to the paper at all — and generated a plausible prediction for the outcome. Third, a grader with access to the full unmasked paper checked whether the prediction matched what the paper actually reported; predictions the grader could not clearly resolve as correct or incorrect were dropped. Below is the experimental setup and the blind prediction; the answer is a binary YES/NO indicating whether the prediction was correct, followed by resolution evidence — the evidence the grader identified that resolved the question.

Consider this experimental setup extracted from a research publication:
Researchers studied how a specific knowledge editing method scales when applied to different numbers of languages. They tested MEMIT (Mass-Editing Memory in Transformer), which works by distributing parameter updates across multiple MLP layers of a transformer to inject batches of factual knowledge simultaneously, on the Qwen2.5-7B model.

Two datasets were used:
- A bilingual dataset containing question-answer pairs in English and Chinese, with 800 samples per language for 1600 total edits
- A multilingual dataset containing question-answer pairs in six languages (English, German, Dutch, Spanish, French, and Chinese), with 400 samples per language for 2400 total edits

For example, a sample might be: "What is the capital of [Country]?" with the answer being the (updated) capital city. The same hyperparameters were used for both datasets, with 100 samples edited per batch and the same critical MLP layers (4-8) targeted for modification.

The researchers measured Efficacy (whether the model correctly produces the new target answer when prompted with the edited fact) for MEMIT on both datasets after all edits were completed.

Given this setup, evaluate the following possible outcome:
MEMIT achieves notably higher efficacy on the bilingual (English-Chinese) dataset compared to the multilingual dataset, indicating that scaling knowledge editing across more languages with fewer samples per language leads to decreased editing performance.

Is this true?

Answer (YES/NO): YES